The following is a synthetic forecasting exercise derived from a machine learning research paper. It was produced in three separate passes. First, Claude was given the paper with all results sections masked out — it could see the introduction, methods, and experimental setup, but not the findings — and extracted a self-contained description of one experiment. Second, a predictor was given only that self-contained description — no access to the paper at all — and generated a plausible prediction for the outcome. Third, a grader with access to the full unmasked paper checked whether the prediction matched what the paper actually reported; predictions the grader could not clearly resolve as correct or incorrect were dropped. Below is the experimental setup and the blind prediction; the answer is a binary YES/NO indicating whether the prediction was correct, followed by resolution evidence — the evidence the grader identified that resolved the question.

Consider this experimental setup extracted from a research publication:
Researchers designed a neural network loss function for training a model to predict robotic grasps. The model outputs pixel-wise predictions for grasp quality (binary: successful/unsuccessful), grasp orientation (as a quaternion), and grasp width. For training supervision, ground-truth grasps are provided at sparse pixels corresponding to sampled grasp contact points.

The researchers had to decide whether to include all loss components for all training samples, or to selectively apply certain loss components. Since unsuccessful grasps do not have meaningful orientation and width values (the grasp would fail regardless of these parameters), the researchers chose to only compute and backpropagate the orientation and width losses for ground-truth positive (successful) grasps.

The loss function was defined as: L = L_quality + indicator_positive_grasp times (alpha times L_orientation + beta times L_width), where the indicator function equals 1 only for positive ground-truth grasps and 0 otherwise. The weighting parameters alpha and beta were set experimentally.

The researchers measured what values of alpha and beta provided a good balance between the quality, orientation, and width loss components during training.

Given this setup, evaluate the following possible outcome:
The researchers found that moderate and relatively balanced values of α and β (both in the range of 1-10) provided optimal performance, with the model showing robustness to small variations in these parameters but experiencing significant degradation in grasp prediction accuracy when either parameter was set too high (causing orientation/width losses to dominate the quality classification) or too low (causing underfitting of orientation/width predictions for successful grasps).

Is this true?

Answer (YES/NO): NO